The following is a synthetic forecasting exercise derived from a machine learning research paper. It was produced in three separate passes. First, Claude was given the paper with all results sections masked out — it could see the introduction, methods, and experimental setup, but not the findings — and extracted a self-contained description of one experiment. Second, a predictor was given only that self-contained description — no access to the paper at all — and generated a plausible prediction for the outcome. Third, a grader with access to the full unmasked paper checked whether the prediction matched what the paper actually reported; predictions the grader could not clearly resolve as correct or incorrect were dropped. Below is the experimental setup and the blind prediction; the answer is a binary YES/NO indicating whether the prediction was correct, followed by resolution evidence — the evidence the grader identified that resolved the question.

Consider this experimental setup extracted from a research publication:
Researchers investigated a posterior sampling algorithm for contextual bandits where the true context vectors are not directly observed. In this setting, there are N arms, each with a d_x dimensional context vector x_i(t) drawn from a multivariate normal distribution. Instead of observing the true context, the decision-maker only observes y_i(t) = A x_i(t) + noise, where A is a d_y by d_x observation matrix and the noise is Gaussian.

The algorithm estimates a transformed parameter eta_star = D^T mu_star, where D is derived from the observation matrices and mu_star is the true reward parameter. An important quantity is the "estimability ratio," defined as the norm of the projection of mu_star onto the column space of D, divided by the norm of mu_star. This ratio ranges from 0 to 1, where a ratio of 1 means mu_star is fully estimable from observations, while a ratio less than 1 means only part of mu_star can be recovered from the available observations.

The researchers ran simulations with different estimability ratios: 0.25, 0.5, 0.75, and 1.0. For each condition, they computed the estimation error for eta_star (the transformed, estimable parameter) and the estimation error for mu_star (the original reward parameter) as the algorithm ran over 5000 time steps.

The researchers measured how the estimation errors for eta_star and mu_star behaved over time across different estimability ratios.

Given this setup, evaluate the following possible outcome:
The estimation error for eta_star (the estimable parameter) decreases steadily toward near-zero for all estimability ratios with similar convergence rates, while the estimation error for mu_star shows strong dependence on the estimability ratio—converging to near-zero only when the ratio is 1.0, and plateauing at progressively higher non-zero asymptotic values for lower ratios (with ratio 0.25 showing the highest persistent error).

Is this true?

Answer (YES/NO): NO